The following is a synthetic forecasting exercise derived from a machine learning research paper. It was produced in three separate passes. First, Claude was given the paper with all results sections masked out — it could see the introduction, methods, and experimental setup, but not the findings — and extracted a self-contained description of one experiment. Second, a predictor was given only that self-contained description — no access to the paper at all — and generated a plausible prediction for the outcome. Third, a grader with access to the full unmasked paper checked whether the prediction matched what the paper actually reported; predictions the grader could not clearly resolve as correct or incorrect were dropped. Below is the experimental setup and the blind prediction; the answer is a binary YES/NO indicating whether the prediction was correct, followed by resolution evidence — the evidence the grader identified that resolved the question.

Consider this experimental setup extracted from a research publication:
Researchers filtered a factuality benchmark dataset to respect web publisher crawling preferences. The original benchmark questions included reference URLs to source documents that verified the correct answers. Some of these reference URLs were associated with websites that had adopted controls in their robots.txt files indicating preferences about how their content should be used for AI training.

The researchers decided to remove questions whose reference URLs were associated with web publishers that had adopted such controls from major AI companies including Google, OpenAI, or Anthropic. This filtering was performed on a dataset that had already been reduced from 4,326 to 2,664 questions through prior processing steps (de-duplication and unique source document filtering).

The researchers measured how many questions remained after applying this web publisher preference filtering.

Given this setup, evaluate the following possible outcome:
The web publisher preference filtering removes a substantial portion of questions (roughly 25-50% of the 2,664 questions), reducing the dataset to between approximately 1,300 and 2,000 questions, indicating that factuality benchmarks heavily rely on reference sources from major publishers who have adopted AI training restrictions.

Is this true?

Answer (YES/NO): YES